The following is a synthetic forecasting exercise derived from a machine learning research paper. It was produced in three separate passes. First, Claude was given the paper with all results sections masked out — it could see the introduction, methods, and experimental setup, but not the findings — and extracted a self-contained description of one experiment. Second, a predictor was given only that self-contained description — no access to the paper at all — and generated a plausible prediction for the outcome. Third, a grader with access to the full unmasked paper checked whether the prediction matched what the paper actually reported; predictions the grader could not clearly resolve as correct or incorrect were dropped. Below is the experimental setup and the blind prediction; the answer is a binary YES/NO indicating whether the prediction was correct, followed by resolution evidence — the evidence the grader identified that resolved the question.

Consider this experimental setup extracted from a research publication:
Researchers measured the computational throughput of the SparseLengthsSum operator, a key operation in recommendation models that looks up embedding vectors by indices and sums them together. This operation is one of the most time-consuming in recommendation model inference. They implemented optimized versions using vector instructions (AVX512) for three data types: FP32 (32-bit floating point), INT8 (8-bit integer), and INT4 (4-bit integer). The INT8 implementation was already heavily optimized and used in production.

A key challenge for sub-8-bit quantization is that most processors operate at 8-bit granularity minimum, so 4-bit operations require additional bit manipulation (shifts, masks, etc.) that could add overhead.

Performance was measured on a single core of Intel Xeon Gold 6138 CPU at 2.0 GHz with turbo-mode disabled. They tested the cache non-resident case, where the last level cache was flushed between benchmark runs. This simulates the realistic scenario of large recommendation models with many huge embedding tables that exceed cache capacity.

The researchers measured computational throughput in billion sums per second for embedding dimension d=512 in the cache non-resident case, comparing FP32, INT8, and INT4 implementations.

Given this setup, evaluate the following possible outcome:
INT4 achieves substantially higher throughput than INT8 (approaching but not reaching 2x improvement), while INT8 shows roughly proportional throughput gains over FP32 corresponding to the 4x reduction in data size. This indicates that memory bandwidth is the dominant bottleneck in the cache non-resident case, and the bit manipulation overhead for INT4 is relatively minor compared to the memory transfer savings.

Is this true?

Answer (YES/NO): NO